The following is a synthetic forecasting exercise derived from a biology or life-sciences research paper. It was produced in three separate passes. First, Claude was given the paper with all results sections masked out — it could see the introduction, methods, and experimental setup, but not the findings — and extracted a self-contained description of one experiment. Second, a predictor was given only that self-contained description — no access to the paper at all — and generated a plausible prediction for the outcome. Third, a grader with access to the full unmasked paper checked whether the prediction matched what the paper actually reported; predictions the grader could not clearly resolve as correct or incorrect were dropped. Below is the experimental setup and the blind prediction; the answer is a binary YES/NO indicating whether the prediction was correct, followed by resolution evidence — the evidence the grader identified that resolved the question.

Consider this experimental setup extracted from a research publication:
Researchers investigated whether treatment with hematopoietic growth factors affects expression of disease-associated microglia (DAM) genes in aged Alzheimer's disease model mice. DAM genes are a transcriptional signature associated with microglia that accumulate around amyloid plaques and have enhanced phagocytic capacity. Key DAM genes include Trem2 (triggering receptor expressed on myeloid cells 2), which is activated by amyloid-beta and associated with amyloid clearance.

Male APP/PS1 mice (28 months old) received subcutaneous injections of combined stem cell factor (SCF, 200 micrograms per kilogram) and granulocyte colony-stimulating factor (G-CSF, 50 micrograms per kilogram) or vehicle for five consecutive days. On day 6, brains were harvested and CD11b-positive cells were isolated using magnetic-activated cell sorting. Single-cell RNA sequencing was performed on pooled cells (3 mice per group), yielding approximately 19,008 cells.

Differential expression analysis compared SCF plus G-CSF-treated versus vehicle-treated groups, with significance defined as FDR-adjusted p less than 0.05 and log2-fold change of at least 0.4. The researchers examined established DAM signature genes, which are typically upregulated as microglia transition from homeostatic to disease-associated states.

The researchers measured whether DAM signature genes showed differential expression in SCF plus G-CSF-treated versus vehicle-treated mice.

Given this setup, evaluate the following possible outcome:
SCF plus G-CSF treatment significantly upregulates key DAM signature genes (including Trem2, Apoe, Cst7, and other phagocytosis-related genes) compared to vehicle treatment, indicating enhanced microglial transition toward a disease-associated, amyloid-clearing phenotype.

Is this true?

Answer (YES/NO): NO